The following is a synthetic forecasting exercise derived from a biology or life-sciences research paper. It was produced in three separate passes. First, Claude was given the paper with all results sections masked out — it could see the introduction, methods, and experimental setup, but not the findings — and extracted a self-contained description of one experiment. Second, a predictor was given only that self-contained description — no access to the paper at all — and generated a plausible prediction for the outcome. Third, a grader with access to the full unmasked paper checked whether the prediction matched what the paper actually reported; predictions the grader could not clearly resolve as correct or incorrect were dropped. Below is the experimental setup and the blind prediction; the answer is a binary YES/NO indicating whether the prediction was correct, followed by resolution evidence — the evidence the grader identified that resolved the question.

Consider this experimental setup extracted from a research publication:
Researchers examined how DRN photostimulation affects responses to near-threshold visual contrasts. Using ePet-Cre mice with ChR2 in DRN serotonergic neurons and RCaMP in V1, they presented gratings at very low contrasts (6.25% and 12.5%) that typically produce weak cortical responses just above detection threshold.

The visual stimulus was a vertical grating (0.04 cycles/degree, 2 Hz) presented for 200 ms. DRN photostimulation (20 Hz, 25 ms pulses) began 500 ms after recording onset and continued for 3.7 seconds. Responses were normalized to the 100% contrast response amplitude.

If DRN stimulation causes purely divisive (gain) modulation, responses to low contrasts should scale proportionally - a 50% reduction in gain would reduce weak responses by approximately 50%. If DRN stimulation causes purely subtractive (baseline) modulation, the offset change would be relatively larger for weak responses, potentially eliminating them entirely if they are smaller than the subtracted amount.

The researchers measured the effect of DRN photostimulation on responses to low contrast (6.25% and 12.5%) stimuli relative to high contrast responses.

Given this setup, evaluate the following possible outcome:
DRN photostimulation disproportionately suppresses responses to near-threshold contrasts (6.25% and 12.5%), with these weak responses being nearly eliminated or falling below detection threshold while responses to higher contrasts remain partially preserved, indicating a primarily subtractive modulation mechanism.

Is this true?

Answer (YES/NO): NO